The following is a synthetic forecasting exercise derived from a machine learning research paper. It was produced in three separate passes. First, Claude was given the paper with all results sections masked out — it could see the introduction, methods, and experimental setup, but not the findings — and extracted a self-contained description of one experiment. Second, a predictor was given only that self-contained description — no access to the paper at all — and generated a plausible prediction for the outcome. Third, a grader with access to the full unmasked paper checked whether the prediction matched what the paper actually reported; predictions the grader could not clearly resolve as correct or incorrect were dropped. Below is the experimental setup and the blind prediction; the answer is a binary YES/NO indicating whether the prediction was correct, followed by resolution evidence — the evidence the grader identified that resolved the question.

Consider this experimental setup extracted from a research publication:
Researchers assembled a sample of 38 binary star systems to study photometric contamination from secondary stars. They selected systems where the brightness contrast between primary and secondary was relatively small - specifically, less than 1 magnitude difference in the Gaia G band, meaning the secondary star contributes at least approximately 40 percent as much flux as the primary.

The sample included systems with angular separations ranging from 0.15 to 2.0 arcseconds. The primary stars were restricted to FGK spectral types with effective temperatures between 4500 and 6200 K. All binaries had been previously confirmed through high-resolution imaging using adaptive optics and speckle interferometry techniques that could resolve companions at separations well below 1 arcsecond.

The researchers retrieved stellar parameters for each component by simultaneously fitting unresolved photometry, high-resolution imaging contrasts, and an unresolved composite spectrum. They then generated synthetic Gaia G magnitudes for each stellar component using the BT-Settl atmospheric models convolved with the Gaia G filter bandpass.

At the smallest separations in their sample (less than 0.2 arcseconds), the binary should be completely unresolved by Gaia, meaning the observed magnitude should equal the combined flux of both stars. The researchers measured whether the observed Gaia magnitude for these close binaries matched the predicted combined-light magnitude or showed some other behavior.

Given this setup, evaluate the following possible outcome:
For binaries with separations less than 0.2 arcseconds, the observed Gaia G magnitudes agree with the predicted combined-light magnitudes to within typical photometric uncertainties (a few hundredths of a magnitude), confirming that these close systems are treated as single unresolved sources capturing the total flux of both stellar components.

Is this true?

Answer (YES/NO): NO